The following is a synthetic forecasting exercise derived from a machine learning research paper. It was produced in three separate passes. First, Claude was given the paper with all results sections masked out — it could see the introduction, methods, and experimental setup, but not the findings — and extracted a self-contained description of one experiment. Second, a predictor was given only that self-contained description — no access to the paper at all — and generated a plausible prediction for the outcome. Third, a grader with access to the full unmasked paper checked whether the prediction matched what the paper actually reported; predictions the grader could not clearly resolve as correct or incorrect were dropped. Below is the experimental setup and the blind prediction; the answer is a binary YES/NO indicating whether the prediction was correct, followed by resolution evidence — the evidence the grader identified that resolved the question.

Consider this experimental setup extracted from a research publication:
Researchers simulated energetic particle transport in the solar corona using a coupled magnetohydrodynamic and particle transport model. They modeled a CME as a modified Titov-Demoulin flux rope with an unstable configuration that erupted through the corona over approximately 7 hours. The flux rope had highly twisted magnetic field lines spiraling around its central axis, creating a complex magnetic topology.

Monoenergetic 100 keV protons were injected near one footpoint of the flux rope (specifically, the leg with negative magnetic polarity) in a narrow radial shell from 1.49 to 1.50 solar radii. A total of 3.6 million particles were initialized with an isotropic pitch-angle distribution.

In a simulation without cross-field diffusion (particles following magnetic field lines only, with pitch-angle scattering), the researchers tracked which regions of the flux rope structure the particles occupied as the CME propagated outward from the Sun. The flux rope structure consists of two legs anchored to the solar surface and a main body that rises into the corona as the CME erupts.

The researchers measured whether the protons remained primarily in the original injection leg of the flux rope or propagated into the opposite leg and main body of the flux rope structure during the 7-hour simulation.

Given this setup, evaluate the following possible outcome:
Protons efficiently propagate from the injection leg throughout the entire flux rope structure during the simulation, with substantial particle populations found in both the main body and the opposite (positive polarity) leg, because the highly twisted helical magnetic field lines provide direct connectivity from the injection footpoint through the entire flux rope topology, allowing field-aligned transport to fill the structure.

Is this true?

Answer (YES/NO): YES